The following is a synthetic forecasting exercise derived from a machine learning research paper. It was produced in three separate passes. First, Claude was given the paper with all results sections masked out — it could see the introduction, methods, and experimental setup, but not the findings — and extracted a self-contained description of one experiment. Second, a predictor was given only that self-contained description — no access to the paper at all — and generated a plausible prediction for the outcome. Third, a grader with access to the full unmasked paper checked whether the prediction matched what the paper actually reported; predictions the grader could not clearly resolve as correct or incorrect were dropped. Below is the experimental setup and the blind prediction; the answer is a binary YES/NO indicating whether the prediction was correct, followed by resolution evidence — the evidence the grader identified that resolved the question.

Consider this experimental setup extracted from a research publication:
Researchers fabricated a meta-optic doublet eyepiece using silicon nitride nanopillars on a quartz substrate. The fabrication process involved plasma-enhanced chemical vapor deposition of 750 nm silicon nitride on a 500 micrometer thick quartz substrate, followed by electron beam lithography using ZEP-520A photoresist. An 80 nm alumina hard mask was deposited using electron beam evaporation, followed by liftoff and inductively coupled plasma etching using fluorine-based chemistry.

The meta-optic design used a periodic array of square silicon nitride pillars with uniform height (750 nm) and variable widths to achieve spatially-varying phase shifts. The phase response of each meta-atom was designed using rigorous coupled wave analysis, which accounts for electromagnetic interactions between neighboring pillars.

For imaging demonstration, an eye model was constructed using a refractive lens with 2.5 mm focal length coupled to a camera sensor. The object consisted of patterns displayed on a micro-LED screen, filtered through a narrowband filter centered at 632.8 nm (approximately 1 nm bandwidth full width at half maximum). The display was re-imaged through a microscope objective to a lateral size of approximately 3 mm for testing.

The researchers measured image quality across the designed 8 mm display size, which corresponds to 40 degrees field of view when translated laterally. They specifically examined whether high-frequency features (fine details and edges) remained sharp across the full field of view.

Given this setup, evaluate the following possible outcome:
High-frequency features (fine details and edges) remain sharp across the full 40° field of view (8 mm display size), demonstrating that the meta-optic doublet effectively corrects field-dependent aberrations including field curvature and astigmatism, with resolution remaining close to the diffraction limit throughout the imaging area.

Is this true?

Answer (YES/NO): NO